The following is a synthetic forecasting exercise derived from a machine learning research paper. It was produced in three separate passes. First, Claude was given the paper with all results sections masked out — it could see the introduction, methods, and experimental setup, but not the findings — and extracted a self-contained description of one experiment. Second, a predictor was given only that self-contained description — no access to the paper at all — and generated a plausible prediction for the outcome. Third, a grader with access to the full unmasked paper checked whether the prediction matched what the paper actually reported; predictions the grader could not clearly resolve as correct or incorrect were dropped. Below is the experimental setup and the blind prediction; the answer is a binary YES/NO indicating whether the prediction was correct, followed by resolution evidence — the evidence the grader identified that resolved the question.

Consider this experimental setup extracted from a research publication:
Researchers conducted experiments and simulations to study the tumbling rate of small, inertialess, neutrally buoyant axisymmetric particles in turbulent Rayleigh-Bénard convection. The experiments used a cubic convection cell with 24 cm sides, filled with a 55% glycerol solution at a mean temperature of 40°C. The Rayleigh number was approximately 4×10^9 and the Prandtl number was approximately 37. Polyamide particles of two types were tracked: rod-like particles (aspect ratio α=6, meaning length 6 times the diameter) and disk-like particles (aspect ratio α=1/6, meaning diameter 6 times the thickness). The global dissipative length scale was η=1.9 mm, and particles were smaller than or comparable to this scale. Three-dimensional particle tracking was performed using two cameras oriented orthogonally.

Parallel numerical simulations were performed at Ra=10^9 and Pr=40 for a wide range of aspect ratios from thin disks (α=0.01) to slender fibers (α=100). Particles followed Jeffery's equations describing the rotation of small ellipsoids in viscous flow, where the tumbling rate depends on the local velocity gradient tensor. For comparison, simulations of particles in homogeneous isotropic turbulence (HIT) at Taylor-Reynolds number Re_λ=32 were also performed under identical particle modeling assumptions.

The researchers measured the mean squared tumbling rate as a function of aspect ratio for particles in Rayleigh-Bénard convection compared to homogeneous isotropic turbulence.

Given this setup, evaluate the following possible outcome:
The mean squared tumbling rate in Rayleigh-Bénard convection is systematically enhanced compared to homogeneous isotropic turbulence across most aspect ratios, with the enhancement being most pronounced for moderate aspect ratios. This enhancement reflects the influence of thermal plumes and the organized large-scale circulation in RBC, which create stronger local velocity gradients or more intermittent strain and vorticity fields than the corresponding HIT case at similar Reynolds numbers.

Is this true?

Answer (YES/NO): NO